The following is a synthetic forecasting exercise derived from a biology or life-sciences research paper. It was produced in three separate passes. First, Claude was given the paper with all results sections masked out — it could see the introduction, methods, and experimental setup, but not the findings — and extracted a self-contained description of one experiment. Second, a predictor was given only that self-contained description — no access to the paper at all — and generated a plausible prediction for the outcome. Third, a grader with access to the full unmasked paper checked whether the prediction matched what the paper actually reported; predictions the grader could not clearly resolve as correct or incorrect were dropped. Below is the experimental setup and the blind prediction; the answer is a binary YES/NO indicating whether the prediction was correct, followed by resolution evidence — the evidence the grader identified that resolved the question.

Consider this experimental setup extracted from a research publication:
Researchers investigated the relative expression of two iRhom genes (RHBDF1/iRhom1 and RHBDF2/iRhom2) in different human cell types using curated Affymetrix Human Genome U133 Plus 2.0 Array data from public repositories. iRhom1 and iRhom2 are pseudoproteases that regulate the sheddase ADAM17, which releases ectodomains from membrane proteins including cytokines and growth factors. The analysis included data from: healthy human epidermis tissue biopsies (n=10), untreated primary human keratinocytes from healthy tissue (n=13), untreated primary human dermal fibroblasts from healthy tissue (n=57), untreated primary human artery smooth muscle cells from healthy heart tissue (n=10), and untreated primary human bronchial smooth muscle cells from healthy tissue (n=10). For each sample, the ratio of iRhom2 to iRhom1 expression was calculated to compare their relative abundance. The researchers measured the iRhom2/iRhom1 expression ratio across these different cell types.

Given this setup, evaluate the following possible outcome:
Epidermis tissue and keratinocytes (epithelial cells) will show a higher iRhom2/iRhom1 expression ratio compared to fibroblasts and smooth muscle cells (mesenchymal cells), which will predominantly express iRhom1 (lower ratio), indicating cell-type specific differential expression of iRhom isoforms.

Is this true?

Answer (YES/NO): YES